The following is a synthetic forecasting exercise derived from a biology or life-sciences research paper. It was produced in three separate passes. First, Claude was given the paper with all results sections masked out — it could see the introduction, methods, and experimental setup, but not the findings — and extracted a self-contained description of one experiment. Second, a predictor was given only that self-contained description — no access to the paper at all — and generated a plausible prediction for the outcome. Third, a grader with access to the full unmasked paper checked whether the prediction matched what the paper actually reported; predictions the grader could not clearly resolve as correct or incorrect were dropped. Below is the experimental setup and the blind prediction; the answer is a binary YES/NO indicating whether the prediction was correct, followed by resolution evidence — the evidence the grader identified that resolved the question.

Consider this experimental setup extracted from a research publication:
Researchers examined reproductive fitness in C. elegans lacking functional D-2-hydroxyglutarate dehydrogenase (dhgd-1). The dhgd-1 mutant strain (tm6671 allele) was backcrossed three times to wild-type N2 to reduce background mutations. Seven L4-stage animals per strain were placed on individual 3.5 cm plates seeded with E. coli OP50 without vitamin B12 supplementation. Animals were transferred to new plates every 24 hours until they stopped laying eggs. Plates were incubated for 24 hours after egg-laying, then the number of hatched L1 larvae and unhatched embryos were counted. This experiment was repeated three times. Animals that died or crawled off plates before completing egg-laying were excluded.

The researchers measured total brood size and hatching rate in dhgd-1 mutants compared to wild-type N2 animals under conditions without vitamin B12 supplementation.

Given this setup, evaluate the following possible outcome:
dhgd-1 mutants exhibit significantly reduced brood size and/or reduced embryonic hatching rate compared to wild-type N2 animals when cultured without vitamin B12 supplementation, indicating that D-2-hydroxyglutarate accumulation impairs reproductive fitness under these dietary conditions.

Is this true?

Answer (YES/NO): NO